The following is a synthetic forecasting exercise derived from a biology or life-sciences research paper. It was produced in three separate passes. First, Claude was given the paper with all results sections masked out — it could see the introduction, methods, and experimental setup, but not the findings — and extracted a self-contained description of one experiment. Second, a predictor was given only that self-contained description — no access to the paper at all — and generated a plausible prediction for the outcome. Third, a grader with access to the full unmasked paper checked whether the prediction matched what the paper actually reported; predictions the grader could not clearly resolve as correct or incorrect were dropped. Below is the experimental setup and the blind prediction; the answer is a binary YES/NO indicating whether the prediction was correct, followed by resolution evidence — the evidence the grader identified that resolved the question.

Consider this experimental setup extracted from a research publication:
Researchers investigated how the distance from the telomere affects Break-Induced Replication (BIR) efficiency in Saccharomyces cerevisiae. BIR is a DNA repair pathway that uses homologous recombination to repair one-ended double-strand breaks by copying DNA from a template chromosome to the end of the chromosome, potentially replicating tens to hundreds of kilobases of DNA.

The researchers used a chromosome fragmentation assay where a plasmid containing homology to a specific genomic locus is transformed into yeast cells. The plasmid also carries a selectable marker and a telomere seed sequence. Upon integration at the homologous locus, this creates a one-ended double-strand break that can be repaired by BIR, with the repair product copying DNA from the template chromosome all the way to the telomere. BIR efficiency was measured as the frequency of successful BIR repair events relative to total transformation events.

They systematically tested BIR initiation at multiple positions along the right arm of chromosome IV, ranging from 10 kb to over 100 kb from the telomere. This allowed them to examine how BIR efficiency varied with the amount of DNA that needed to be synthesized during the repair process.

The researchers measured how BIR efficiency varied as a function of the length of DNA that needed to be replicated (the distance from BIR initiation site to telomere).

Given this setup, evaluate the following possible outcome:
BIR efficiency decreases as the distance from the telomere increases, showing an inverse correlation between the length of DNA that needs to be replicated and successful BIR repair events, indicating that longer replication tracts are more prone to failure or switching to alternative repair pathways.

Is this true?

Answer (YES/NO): YES